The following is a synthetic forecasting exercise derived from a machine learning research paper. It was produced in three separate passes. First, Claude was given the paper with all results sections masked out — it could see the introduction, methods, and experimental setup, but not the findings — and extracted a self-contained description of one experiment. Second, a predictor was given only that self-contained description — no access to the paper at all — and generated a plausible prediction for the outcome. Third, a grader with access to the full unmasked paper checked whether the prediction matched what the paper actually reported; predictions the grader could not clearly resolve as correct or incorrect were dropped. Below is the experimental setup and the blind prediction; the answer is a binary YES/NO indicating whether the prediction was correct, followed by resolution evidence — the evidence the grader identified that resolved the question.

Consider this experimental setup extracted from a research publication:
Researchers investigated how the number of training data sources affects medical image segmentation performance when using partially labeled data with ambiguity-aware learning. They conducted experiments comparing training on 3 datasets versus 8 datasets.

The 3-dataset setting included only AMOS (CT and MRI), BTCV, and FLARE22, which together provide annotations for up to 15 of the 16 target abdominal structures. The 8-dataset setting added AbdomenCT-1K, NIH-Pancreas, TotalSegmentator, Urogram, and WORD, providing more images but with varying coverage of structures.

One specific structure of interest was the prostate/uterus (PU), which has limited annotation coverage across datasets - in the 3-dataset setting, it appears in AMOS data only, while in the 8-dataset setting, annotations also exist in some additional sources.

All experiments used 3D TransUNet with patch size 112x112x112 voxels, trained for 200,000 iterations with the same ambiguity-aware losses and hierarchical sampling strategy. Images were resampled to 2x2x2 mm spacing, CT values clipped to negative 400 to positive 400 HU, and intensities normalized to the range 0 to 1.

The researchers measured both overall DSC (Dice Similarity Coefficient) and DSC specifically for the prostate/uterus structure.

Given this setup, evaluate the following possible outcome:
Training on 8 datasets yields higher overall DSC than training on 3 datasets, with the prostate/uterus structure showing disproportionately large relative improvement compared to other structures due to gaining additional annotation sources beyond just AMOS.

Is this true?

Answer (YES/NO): NO